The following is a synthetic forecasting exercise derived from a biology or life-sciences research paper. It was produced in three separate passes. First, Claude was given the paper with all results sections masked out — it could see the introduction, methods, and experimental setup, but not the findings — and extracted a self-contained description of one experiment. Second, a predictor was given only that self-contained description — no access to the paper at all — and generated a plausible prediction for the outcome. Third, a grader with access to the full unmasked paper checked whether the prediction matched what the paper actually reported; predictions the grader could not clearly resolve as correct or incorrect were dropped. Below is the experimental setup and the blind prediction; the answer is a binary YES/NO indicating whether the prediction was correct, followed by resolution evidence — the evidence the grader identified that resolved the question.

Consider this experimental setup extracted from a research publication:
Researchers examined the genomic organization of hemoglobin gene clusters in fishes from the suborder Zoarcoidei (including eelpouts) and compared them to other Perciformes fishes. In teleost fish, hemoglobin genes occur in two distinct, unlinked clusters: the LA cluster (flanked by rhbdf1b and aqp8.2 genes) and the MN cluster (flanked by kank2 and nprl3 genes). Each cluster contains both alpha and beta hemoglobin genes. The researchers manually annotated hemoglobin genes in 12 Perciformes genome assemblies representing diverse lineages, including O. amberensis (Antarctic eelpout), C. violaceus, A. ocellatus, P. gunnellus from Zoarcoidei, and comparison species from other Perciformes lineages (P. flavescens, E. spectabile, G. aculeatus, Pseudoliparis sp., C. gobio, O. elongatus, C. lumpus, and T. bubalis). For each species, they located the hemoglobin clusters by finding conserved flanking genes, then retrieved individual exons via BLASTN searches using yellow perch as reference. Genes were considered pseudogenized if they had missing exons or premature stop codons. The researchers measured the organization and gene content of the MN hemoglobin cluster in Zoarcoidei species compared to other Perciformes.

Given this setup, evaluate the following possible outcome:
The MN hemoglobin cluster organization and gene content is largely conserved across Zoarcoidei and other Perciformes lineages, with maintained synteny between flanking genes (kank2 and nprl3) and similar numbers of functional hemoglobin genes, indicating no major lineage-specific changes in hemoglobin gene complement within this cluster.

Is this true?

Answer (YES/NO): NO